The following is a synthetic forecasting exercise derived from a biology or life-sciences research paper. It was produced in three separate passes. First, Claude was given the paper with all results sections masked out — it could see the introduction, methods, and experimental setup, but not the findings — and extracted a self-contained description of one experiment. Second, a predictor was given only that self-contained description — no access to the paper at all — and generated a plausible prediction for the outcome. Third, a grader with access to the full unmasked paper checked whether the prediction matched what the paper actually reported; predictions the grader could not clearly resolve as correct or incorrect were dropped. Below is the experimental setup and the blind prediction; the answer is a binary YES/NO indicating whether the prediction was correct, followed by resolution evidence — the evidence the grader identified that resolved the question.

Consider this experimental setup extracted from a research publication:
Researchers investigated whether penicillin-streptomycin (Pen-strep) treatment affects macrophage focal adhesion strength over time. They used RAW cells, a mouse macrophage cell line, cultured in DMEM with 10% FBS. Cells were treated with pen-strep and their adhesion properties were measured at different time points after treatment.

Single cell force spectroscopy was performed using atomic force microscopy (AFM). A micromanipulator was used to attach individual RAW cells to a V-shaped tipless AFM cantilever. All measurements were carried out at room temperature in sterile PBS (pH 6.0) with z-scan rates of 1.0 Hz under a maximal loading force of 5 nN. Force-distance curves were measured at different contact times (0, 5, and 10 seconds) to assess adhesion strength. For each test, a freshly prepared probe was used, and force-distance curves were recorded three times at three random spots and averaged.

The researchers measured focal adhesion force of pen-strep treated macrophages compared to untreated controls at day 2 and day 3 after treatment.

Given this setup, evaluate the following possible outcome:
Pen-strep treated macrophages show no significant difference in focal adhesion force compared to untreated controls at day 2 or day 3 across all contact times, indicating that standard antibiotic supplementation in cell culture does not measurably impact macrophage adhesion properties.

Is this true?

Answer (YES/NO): NO